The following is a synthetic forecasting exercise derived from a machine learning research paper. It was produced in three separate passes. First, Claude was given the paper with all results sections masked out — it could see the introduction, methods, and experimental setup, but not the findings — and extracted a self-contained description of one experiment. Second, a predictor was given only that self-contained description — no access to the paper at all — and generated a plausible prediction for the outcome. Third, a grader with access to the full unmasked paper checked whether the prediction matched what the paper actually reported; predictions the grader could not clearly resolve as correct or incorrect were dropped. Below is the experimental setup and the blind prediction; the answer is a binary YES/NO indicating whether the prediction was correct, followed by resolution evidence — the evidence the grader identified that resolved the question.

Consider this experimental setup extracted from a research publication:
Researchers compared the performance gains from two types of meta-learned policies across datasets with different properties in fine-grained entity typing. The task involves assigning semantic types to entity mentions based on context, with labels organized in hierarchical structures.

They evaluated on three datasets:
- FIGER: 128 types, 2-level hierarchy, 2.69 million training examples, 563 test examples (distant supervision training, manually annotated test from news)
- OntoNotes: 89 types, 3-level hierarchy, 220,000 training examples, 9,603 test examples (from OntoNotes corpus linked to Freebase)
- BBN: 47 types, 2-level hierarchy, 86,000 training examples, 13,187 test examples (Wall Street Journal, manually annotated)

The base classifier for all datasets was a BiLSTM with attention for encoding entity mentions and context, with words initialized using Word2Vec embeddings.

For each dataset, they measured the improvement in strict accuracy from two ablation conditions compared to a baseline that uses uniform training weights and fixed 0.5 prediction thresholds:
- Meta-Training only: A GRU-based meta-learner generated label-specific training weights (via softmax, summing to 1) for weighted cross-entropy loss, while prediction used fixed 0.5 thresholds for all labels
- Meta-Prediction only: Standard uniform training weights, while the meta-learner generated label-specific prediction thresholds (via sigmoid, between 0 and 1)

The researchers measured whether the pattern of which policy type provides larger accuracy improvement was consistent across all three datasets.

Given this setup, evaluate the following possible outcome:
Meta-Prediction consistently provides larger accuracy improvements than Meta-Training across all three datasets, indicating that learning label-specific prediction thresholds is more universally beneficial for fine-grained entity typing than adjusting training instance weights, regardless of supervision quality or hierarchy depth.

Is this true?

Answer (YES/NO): YES